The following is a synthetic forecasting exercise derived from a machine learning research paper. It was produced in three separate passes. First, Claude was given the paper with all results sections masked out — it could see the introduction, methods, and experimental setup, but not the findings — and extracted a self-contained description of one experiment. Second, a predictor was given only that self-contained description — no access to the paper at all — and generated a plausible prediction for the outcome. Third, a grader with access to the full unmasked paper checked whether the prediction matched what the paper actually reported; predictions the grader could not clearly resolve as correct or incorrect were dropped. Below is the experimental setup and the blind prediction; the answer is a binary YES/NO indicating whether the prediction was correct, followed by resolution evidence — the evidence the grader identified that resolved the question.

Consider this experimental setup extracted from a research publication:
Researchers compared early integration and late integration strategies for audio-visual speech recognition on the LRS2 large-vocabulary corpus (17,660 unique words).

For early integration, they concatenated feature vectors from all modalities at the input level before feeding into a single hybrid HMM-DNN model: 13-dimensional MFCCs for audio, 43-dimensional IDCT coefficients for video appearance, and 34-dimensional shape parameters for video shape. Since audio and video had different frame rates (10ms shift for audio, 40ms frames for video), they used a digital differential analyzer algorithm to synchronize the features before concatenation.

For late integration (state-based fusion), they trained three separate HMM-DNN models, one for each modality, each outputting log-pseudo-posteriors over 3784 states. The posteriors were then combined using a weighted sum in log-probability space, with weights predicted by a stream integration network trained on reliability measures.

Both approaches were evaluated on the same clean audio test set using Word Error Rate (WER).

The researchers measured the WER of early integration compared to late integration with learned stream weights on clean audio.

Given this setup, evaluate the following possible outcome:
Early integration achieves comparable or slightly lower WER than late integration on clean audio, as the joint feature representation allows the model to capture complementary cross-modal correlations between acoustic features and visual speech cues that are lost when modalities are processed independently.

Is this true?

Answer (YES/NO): NO